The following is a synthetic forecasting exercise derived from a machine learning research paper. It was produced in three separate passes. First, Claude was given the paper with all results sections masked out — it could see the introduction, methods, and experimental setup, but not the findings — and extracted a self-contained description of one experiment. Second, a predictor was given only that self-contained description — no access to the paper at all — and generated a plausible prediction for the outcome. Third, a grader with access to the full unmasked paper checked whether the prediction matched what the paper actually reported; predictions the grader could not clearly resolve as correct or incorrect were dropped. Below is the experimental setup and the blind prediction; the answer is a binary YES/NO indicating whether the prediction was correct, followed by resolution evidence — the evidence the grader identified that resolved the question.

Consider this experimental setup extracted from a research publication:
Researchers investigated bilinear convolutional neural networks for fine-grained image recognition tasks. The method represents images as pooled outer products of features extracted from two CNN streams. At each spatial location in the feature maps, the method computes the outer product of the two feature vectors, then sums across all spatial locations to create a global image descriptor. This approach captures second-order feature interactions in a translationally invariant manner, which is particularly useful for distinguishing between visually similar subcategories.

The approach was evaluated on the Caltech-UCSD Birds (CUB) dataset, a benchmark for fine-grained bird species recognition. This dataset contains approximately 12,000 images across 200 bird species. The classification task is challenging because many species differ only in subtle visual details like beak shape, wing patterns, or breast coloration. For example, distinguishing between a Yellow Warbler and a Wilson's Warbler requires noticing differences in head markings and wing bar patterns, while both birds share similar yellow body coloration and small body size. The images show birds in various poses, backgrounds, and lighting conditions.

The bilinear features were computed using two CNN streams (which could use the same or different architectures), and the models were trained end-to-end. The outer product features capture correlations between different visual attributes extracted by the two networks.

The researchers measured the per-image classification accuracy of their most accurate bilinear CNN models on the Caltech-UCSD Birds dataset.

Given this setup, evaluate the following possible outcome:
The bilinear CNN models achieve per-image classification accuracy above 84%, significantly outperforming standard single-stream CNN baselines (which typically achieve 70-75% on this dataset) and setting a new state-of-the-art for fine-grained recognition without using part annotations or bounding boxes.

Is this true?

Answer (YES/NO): YES